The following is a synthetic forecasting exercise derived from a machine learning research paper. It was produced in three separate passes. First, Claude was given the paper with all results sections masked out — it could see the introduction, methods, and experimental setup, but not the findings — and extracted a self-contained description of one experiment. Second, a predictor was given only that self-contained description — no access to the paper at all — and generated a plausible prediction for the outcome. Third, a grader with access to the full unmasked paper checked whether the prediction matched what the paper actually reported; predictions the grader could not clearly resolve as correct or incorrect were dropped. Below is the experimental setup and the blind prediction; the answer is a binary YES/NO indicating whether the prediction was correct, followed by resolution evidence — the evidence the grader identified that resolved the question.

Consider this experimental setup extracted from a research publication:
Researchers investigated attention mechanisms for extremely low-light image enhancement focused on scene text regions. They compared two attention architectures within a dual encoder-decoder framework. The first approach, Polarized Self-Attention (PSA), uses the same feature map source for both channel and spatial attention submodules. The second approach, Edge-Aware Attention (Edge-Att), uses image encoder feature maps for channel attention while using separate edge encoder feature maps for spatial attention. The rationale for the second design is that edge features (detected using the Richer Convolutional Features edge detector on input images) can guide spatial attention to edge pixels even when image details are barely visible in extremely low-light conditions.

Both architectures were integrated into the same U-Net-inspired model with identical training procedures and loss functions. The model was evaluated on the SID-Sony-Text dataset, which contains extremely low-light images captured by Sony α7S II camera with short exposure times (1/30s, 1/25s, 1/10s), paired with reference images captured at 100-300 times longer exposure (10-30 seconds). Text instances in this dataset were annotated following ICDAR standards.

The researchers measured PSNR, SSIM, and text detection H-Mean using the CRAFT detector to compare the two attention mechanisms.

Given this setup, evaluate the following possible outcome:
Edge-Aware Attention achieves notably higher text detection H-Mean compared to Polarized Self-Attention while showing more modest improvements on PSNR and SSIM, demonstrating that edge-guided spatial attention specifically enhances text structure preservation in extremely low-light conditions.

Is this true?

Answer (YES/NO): NO